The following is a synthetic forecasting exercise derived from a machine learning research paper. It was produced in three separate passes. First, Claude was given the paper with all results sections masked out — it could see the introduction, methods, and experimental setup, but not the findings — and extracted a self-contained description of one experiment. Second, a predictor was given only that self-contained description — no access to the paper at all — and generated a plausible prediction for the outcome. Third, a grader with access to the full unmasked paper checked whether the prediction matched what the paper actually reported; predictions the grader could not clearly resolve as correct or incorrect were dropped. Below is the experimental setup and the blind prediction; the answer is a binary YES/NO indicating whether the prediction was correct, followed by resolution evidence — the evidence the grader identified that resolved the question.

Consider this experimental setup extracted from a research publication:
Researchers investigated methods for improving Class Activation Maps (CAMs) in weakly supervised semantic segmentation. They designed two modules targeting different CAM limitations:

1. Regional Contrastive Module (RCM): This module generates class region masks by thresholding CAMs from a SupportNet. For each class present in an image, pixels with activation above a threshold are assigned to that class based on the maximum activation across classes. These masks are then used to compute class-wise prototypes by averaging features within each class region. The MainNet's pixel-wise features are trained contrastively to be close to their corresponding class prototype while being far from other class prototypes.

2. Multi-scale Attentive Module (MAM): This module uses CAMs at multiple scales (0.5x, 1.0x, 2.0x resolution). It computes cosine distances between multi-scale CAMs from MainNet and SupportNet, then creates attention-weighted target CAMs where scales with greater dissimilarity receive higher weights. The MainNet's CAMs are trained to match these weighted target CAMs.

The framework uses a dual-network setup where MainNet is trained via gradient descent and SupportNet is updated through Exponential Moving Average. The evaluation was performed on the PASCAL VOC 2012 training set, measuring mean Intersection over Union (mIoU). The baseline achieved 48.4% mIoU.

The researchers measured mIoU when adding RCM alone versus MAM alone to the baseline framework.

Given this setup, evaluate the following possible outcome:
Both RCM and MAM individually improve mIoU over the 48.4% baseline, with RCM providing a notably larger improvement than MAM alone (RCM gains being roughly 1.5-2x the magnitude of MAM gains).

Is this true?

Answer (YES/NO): NO